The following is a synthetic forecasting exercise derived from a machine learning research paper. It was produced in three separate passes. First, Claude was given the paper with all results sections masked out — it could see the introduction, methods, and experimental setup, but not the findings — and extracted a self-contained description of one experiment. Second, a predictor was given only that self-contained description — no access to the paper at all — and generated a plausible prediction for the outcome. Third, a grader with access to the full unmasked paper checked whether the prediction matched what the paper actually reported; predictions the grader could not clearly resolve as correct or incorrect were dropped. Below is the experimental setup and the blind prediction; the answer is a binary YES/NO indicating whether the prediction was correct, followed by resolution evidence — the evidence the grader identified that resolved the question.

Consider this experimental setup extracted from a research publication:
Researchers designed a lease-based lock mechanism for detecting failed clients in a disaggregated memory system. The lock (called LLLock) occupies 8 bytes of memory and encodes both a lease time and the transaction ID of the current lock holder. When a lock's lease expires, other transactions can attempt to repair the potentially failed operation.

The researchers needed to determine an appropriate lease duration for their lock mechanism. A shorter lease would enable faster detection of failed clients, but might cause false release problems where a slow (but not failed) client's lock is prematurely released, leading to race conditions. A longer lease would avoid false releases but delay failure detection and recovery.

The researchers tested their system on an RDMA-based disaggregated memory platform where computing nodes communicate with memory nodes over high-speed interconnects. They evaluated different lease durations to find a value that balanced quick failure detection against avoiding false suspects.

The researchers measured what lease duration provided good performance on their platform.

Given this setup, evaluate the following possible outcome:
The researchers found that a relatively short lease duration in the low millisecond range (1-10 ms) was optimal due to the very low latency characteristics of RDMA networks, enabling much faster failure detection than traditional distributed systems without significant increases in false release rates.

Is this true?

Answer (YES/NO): YES